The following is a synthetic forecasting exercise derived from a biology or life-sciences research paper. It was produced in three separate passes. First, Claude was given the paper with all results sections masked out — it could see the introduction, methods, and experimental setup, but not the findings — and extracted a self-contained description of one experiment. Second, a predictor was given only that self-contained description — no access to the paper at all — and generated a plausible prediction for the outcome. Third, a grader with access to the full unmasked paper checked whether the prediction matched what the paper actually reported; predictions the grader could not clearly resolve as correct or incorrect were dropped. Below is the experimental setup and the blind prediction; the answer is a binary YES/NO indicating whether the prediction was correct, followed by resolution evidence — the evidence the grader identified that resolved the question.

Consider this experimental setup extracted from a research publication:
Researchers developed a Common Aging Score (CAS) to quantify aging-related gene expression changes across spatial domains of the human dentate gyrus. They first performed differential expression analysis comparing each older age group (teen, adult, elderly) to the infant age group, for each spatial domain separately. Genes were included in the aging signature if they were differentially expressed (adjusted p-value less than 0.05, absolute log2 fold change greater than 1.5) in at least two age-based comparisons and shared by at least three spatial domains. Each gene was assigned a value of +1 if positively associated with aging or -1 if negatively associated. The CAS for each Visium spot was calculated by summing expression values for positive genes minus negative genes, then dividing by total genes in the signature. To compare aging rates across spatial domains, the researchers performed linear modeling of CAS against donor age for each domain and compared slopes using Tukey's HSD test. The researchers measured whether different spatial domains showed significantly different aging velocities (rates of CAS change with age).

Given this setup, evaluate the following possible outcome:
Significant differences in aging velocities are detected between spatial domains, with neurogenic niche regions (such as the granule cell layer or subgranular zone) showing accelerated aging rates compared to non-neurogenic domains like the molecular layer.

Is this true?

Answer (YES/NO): NO